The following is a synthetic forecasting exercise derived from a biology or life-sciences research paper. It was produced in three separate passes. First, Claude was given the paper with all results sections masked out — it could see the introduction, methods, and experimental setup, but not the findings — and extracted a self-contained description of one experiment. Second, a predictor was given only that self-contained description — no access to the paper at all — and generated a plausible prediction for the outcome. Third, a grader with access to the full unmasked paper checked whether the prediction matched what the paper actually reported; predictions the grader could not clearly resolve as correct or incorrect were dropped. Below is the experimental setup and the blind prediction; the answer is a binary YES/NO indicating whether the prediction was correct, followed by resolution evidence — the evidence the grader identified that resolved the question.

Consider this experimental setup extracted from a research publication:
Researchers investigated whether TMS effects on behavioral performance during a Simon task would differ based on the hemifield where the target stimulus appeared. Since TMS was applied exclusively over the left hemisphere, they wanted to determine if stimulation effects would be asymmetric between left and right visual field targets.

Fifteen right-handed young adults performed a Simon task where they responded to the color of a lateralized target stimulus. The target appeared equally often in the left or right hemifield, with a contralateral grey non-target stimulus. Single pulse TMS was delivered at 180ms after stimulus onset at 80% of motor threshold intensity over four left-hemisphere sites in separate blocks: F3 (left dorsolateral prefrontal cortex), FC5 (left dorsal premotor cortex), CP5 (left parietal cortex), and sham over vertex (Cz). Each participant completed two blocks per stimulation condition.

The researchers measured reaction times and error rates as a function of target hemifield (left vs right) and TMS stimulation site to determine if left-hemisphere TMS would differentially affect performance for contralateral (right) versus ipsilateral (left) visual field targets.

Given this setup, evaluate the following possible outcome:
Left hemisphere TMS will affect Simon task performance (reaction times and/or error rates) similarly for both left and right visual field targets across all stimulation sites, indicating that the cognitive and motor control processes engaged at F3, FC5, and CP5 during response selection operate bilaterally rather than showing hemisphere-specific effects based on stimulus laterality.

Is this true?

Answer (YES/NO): NO